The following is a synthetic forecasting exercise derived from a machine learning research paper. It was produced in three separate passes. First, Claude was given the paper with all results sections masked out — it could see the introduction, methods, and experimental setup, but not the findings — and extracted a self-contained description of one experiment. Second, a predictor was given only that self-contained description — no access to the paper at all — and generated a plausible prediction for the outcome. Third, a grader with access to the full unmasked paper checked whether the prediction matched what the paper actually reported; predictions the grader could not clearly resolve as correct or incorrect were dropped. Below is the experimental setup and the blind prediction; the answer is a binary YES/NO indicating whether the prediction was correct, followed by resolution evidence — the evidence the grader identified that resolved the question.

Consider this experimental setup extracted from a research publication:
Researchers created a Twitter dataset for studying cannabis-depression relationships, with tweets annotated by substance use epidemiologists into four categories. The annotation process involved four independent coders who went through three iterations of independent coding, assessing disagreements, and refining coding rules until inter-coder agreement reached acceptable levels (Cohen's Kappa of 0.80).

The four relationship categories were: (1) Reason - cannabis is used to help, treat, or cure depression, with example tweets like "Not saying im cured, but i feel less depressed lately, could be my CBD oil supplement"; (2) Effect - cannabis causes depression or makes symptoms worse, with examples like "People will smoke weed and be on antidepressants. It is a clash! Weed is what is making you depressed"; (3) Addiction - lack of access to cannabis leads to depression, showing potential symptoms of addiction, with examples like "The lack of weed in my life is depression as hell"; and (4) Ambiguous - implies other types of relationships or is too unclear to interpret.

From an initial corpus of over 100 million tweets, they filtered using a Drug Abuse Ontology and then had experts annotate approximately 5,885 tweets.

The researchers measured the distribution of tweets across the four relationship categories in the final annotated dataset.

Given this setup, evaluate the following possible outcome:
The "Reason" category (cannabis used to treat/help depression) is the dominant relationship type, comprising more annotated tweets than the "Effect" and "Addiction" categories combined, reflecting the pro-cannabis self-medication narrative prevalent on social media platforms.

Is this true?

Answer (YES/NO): YES